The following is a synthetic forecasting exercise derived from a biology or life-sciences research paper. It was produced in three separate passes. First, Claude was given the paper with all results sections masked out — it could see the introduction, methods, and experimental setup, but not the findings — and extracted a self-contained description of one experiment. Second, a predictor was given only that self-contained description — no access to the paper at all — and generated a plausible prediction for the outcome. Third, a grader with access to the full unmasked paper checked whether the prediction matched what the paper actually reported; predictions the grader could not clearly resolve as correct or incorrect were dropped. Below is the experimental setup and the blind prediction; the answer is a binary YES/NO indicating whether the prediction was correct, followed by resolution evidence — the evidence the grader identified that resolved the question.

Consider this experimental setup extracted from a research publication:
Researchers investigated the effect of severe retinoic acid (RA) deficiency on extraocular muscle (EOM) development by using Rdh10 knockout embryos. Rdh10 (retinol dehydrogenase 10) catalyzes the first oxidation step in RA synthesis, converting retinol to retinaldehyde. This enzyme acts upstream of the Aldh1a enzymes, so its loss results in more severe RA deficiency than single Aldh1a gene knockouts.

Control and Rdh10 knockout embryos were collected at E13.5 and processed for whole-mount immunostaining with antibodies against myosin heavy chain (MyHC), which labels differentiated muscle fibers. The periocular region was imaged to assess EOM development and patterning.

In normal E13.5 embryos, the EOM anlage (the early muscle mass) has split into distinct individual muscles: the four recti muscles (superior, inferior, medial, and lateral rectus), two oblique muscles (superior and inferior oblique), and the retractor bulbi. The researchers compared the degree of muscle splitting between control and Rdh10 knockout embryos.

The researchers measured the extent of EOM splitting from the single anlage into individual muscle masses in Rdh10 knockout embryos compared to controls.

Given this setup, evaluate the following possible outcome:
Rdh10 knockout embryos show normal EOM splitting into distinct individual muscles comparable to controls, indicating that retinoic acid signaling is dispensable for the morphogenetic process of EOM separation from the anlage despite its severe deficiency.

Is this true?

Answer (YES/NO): NO